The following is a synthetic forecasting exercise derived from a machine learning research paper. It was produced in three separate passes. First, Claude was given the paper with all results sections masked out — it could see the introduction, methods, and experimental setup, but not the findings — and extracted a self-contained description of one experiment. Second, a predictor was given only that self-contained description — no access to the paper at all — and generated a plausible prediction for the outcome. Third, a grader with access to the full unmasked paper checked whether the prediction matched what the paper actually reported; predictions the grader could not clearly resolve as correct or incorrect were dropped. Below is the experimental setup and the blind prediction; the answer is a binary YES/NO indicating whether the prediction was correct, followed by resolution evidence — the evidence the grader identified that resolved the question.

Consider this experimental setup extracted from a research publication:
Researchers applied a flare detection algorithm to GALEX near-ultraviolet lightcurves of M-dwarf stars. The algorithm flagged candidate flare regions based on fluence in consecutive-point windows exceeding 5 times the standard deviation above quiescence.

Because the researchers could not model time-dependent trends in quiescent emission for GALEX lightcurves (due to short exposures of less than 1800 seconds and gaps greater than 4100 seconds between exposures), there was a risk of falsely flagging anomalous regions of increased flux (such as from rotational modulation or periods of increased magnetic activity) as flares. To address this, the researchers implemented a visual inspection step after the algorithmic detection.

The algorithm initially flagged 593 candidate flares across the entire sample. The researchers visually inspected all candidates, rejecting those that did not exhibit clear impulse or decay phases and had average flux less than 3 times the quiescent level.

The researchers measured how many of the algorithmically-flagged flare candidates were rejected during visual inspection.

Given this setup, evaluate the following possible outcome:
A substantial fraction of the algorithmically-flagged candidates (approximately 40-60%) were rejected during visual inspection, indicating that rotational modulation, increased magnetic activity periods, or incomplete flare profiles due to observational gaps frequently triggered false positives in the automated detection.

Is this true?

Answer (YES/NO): NO